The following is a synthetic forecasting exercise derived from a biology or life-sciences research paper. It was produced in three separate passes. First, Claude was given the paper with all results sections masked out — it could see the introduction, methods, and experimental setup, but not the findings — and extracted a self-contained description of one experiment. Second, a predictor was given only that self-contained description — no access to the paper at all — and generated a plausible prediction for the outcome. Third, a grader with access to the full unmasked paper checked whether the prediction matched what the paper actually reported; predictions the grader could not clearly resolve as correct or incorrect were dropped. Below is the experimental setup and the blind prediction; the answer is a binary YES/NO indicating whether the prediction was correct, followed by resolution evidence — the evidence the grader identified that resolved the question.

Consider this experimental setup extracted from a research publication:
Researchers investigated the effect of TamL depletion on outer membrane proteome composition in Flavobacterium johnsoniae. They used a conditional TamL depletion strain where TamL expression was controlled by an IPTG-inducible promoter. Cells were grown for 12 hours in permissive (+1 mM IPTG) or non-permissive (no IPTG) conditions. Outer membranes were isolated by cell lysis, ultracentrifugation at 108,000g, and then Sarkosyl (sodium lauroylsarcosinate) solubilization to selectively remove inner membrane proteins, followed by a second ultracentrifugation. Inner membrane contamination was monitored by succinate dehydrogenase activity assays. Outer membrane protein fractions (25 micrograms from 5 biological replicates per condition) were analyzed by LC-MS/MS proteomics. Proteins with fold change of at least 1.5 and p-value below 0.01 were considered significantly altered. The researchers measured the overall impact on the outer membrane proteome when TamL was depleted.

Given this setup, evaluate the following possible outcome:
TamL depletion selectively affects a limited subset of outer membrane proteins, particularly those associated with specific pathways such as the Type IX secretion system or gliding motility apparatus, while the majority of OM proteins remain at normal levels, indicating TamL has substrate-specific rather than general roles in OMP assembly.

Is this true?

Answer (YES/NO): NO